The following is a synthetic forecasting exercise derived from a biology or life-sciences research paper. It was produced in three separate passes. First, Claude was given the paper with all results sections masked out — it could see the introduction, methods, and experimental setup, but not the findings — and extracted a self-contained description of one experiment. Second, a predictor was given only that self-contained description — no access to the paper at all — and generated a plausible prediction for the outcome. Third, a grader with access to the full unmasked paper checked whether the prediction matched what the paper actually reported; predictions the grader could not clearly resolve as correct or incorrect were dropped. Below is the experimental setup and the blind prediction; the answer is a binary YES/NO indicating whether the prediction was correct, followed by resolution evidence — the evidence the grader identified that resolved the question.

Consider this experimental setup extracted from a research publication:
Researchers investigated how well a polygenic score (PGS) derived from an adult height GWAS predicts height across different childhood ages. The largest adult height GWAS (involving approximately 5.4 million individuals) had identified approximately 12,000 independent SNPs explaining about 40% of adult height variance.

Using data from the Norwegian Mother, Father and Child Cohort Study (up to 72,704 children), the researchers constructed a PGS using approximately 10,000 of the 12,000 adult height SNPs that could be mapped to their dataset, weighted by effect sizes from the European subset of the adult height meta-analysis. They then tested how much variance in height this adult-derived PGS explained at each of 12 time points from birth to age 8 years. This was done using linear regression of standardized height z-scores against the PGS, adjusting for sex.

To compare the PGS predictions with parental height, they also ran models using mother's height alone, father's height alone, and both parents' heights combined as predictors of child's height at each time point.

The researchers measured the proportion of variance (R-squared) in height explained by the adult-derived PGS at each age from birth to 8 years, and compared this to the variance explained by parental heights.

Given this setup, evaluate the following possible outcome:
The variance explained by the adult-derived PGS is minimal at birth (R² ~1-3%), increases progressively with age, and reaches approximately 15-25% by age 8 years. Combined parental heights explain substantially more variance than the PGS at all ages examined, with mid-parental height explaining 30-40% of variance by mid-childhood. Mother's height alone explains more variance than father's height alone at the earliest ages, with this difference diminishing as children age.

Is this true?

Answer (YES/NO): NO